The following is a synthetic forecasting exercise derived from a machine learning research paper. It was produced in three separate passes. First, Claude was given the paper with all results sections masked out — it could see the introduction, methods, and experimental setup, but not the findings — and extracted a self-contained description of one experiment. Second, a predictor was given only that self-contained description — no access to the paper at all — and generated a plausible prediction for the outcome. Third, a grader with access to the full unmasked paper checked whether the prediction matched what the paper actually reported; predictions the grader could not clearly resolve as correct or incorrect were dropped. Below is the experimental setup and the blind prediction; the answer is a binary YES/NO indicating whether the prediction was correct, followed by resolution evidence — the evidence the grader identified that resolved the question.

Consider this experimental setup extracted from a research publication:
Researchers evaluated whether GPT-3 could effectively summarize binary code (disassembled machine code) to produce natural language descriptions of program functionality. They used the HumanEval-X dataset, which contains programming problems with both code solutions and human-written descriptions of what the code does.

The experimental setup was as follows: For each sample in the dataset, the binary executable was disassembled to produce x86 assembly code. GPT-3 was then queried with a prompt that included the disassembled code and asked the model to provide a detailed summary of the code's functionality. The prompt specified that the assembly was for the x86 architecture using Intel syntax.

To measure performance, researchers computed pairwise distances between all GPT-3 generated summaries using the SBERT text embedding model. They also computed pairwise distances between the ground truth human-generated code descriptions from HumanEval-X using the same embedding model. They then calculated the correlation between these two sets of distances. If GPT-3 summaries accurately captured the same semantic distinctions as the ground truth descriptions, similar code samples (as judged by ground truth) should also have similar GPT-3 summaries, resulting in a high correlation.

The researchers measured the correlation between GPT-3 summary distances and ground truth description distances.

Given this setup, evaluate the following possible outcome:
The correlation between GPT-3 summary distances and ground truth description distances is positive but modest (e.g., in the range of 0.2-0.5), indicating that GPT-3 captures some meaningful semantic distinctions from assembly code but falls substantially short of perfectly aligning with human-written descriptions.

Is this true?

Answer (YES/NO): NO